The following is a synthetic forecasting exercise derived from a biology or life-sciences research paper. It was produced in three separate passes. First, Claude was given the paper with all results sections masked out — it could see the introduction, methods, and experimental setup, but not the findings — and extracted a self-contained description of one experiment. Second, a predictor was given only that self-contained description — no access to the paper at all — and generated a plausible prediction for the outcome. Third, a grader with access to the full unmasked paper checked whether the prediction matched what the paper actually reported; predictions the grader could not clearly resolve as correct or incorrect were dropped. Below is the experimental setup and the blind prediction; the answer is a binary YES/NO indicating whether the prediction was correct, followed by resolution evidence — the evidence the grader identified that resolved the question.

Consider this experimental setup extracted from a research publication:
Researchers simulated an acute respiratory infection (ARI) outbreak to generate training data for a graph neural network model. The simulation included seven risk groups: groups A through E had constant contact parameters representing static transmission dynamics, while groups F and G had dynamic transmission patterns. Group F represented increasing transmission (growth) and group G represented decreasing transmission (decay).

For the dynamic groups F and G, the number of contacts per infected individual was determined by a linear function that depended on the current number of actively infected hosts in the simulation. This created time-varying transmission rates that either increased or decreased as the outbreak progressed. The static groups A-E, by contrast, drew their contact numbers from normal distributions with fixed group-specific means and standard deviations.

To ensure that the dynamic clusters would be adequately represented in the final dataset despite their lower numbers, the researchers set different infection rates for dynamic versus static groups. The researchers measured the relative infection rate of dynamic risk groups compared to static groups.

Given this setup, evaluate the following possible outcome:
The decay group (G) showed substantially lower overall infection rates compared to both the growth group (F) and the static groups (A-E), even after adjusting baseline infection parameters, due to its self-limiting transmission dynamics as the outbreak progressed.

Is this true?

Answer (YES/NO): NO